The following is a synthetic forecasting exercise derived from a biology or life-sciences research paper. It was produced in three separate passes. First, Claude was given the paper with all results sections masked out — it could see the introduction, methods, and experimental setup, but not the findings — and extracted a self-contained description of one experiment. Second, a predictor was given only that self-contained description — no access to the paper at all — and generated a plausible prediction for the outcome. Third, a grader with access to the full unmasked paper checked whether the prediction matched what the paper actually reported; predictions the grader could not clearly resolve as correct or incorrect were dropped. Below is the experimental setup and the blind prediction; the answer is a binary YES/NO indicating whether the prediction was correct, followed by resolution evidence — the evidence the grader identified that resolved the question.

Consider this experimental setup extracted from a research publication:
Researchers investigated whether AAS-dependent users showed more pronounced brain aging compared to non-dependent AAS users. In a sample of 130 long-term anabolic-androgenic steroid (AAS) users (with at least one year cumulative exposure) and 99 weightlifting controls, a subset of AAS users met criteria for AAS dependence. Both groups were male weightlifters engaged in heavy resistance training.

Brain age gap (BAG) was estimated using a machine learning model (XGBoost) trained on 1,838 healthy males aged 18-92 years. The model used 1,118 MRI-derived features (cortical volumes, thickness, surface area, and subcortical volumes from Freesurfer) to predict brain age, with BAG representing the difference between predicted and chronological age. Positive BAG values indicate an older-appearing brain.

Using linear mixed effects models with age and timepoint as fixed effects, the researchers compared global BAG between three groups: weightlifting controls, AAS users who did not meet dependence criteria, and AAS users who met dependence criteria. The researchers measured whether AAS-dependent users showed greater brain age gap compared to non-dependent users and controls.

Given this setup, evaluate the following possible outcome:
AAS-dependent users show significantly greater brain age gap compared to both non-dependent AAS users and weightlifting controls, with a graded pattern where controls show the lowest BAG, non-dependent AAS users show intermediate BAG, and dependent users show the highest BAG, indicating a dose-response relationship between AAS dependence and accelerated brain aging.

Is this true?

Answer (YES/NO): NO